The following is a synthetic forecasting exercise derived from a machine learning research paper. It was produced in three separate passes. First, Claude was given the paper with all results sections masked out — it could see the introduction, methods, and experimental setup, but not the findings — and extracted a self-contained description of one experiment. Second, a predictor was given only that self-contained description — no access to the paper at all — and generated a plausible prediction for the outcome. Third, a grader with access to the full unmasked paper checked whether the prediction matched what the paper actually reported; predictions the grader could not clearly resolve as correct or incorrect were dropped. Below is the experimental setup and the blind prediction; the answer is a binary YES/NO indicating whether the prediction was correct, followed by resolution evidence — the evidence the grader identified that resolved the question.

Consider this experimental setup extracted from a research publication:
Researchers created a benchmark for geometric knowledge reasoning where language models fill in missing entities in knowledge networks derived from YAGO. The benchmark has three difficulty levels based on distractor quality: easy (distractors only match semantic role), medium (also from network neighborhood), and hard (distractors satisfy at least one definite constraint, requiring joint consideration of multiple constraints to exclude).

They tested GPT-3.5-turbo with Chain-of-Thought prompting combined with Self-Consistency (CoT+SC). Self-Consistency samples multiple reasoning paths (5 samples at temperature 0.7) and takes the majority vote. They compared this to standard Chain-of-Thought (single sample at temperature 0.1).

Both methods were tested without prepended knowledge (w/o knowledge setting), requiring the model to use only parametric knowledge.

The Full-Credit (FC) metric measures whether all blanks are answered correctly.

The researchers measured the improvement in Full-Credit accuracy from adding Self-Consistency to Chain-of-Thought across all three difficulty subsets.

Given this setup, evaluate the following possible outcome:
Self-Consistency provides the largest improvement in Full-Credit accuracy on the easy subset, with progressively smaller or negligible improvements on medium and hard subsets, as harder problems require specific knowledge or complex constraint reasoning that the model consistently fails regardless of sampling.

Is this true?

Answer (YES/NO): NO